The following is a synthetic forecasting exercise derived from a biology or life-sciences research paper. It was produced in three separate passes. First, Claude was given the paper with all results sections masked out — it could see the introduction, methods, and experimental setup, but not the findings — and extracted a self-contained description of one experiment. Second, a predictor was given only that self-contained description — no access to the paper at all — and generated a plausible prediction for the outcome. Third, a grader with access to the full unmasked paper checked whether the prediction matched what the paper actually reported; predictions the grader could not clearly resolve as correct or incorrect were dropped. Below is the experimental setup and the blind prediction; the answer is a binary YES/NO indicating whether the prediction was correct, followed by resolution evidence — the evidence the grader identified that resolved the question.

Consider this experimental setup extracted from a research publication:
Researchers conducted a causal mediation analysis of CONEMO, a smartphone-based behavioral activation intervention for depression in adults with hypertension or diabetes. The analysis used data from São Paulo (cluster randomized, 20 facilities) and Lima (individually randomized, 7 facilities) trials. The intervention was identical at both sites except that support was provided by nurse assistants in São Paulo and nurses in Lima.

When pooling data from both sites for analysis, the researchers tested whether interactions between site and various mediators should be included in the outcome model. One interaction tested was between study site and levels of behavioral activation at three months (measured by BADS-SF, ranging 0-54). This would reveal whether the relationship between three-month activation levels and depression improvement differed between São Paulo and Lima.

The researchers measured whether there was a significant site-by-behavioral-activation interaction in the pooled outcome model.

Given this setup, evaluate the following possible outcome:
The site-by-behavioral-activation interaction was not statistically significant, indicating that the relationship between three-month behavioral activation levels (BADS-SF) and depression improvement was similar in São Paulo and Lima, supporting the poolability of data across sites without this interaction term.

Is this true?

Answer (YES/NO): NO